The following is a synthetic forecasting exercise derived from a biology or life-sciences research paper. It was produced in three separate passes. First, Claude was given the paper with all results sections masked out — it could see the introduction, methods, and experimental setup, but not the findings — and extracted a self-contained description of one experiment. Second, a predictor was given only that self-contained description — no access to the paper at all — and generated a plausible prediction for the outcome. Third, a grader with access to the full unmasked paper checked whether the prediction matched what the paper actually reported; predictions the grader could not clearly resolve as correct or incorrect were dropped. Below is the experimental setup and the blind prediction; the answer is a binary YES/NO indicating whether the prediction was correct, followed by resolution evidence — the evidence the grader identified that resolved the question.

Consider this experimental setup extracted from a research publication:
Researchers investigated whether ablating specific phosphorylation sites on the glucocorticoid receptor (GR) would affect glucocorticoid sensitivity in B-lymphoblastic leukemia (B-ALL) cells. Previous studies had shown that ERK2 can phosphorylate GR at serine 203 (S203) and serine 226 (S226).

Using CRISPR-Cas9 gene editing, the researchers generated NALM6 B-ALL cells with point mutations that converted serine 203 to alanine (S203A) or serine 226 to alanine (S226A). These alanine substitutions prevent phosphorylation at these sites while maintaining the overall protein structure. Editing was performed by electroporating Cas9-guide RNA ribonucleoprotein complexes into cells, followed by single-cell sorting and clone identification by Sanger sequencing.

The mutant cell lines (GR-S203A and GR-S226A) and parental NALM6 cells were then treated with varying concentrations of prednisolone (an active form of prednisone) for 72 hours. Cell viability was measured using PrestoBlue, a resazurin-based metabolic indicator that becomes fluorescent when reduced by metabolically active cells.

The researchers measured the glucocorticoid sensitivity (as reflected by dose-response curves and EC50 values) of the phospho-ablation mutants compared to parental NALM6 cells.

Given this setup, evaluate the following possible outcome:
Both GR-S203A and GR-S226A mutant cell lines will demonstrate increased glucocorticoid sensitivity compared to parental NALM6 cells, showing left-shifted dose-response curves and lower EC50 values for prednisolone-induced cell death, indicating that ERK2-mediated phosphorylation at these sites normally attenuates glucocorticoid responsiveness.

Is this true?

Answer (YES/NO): YES